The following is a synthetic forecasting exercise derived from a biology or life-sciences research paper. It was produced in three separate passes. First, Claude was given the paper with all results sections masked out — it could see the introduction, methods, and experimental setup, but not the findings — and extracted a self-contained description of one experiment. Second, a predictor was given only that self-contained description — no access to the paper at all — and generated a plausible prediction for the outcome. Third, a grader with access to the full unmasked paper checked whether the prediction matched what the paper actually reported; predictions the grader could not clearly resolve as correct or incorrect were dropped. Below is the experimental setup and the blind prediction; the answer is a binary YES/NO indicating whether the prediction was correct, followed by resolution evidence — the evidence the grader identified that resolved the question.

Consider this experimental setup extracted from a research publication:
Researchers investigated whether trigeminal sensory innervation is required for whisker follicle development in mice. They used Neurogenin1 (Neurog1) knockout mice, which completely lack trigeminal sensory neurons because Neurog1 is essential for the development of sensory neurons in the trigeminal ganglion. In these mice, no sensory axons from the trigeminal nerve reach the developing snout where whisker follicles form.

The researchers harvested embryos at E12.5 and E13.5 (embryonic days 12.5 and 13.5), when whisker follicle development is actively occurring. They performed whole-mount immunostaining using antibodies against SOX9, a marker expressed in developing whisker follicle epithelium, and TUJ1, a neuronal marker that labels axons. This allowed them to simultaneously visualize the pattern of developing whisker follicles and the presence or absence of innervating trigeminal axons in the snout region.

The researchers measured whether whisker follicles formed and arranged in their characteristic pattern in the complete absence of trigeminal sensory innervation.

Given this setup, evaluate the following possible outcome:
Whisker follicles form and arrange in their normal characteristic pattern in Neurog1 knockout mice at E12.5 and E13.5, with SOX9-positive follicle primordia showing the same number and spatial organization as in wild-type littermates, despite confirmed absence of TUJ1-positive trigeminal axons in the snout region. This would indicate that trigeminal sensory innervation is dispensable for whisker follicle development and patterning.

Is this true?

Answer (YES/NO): YES